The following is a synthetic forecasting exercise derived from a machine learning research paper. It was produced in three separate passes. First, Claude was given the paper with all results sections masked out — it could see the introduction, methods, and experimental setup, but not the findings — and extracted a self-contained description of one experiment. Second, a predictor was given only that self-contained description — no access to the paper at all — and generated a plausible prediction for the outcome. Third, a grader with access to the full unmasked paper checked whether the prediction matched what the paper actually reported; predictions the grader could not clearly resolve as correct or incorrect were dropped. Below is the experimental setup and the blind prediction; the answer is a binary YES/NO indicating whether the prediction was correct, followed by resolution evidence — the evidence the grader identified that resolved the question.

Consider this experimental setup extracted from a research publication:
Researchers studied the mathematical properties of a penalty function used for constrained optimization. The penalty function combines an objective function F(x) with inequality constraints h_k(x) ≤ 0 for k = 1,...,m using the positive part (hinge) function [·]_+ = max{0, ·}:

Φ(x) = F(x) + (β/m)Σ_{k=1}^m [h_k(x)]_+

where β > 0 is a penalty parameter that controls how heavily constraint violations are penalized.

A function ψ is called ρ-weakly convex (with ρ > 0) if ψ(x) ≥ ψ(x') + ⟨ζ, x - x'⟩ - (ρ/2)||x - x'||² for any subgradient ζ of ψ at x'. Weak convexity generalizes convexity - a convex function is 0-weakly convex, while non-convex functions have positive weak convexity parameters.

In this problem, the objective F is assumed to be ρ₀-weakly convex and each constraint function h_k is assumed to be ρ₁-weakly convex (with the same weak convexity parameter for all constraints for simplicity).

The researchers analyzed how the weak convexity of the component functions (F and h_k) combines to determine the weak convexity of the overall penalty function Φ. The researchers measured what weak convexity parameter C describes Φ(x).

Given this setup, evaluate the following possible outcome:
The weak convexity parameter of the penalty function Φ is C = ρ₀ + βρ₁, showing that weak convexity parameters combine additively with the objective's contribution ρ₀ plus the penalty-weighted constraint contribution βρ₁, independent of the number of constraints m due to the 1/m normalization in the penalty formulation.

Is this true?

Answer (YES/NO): YES